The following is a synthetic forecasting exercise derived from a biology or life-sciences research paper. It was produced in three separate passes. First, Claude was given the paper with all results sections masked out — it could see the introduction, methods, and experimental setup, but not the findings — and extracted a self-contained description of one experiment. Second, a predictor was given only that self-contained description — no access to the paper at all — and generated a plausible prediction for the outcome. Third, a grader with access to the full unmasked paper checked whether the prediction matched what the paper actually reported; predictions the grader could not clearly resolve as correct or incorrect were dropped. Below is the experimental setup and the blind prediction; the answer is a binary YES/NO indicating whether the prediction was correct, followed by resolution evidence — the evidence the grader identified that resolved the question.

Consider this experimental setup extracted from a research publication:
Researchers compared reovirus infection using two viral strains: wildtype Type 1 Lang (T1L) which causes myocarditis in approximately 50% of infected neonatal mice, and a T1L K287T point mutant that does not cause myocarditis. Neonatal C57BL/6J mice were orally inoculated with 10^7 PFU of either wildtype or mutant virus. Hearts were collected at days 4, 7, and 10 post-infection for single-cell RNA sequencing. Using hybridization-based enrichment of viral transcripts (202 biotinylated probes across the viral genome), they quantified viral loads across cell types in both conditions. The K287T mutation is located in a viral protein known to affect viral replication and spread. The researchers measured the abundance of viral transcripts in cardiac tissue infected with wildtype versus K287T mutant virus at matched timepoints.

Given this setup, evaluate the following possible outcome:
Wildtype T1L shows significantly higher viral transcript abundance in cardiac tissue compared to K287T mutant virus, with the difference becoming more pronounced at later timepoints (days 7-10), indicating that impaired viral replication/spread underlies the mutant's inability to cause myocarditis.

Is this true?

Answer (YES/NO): YES